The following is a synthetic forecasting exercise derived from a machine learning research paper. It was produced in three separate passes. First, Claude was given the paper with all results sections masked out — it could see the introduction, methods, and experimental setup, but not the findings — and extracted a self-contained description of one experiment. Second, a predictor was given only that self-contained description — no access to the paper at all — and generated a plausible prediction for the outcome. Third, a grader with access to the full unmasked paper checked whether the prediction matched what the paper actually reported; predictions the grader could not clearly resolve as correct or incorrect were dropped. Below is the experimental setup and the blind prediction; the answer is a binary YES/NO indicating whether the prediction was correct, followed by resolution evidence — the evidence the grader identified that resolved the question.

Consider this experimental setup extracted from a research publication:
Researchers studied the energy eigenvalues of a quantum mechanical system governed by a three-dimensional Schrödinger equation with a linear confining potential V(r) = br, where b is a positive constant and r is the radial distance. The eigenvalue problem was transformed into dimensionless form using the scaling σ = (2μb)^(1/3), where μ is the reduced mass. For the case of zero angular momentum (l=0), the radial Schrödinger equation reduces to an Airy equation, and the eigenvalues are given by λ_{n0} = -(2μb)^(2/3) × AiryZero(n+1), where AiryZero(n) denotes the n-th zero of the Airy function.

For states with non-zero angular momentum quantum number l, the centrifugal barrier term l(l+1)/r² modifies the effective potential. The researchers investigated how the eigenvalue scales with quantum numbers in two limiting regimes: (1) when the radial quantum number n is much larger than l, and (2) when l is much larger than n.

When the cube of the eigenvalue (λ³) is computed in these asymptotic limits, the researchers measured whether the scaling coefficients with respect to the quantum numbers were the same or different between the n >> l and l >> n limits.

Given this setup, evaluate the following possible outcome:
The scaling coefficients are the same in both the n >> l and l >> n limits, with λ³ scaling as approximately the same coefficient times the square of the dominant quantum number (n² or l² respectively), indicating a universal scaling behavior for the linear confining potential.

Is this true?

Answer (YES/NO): NO